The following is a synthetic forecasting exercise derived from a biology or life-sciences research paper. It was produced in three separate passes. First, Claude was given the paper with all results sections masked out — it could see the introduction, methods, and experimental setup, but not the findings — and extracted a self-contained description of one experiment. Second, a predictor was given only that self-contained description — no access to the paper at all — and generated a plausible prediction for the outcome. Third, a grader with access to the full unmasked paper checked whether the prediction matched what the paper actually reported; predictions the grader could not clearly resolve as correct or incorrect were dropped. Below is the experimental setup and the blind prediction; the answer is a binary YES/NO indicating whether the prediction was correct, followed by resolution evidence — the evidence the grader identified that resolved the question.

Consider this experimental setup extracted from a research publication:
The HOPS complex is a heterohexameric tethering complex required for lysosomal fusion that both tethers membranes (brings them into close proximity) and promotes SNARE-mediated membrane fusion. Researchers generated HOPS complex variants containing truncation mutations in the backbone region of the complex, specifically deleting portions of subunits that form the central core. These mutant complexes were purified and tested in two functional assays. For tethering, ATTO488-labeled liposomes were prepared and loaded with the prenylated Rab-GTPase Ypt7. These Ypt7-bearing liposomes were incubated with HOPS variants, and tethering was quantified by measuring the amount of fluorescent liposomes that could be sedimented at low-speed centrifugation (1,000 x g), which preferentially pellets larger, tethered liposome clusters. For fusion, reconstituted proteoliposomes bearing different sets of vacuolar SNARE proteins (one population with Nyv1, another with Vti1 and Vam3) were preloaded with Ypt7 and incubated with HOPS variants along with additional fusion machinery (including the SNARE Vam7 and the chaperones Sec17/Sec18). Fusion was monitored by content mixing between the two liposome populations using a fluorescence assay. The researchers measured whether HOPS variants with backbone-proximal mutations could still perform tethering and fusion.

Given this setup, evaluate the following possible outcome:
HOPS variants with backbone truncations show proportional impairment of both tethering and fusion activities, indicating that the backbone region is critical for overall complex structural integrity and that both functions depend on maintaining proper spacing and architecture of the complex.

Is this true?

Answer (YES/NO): NO